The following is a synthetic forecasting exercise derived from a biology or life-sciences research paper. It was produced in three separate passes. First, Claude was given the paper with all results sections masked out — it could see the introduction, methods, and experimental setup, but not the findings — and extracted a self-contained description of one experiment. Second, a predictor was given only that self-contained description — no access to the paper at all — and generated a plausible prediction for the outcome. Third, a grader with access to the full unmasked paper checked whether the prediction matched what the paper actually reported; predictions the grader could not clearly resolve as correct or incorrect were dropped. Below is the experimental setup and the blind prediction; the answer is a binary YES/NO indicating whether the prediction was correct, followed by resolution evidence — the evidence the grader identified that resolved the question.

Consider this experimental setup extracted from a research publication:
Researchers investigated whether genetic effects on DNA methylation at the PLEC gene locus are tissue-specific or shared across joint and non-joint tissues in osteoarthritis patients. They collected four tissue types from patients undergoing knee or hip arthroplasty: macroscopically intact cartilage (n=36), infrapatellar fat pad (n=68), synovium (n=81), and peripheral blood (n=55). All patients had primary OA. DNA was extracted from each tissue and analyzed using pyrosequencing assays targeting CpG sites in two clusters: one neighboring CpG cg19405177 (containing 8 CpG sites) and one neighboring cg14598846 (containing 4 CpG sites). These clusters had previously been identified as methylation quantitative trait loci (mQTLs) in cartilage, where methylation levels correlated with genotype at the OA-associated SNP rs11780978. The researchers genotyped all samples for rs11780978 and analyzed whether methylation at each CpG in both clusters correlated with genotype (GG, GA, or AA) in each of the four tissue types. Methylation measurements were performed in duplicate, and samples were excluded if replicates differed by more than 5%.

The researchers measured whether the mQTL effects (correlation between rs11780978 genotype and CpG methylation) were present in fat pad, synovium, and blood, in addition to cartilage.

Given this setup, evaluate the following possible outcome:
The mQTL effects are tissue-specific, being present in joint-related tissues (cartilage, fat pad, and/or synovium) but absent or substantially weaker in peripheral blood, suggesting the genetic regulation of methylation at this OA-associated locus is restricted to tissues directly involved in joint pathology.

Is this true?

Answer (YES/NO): NO